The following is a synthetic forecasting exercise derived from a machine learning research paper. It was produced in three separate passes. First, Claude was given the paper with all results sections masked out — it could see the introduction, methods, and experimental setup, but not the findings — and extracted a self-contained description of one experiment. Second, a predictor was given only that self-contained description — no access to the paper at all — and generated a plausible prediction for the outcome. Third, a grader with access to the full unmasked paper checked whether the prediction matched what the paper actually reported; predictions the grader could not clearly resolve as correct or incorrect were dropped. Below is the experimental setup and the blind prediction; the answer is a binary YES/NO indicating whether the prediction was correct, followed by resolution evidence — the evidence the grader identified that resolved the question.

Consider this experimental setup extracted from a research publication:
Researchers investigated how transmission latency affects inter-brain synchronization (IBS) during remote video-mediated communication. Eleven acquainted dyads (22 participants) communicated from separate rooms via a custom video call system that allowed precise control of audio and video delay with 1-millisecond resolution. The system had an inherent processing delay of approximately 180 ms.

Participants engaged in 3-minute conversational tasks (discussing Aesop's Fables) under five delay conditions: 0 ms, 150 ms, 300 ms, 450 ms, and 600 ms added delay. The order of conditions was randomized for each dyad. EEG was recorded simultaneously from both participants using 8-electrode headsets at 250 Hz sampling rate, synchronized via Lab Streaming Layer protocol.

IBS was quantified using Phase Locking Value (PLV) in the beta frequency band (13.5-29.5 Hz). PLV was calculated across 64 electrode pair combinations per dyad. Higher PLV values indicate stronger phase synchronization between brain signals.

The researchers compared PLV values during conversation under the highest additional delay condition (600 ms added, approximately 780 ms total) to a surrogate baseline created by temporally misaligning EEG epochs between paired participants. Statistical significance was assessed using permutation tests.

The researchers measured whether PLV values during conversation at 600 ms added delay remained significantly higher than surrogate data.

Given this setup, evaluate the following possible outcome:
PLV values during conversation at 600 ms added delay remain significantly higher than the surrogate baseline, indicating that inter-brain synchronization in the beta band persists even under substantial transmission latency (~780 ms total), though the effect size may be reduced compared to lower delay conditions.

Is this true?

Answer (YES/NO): NO